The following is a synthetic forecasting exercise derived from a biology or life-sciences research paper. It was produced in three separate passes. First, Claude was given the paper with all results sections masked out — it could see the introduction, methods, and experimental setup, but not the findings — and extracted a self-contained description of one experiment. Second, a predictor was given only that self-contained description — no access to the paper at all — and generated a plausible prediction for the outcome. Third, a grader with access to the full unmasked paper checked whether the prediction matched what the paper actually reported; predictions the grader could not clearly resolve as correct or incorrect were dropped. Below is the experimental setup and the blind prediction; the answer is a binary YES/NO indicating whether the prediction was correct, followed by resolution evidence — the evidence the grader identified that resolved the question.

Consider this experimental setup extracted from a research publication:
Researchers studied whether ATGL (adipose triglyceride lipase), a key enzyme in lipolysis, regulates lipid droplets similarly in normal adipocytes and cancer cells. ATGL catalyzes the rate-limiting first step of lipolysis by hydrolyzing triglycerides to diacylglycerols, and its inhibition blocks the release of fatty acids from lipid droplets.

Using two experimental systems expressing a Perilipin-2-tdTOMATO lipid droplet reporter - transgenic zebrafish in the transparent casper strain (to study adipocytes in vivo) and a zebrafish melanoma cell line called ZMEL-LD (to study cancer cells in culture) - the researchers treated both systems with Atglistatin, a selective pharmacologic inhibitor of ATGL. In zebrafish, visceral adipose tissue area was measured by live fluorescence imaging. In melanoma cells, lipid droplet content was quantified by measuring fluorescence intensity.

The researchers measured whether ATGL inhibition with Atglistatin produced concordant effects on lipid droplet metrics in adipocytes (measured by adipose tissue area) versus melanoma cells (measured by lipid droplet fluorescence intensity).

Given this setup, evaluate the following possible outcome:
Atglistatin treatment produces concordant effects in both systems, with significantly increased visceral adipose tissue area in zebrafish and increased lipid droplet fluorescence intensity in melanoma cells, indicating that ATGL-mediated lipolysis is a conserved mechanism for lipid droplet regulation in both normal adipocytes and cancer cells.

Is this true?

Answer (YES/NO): YES